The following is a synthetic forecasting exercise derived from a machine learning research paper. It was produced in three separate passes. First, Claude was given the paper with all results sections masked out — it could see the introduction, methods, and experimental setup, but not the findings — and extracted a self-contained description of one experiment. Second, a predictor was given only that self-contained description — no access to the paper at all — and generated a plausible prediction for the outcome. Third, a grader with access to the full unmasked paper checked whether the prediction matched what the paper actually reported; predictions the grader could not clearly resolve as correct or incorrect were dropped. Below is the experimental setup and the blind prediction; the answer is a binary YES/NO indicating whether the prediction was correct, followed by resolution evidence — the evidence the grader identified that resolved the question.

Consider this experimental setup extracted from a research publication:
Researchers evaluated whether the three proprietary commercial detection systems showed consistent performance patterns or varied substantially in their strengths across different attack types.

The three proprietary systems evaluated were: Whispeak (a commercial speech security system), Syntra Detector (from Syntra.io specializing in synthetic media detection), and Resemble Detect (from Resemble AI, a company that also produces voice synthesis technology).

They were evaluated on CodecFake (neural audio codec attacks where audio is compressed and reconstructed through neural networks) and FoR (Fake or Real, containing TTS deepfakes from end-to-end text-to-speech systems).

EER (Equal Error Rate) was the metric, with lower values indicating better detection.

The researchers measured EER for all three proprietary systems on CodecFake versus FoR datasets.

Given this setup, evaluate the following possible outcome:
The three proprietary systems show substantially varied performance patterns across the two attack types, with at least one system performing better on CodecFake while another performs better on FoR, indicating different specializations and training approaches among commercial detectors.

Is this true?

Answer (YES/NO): YES